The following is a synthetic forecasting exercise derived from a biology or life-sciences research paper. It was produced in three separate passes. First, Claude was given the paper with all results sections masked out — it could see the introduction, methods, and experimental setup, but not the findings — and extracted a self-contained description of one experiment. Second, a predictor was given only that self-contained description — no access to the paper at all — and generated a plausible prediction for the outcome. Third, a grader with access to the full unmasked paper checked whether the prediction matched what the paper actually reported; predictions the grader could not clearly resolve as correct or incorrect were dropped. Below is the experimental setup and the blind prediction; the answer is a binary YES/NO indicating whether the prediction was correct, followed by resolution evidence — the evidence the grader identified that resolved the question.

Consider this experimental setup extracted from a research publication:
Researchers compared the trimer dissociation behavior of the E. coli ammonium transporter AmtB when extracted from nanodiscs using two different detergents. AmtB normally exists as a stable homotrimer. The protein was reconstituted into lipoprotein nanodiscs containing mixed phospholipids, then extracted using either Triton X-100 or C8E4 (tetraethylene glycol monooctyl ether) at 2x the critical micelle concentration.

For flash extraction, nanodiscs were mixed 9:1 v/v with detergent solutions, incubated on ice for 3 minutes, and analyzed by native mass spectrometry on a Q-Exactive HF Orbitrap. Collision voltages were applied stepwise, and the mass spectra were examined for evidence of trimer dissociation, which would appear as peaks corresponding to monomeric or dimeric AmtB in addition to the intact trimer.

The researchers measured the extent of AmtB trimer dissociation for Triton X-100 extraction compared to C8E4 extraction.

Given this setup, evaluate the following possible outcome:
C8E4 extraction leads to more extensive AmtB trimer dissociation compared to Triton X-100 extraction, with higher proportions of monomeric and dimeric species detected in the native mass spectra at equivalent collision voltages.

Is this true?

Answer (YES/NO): NO